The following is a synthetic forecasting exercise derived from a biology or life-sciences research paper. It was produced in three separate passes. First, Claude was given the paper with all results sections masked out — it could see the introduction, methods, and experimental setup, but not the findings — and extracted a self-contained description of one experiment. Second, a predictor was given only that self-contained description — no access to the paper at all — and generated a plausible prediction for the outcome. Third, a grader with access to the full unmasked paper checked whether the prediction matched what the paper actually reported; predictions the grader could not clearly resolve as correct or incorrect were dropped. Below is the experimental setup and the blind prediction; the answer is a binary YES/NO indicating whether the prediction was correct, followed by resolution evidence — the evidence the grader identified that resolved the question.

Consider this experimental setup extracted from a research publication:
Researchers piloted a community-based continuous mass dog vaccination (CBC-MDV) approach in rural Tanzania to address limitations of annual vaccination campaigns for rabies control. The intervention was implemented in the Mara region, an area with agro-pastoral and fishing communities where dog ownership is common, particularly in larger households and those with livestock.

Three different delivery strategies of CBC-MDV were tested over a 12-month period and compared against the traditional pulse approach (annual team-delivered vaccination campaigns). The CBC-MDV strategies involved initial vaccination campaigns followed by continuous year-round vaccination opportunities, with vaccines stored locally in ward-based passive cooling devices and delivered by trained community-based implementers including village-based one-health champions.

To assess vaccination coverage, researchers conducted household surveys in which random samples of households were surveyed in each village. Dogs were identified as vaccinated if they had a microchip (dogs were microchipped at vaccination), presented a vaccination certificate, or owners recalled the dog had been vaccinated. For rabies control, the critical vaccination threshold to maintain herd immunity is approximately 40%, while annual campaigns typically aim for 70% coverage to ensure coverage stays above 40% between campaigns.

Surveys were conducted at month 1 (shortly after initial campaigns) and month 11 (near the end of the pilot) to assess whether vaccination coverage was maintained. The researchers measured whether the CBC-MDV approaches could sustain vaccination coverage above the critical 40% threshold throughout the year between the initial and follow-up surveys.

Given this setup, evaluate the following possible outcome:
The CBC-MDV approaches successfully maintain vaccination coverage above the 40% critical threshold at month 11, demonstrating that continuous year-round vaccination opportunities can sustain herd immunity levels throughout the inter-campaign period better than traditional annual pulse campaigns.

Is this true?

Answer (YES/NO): YES